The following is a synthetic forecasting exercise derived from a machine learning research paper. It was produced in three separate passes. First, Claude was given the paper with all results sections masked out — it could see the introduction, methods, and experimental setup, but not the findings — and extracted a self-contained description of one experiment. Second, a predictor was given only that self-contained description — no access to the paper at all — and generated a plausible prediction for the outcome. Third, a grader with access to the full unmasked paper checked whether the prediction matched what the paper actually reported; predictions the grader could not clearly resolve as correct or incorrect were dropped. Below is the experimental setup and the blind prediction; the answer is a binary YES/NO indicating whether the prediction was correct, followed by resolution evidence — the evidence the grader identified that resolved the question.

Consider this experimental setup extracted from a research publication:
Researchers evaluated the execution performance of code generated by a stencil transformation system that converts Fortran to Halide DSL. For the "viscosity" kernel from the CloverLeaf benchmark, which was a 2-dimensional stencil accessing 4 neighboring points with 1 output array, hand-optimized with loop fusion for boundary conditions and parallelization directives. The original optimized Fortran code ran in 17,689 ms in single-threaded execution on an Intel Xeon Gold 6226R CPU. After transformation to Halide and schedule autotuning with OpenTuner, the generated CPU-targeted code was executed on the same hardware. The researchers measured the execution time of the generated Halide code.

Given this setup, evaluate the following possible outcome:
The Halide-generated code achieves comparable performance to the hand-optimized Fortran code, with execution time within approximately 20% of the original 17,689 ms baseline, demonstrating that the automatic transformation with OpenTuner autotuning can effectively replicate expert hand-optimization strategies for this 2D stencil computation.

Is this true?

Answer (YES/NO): NO